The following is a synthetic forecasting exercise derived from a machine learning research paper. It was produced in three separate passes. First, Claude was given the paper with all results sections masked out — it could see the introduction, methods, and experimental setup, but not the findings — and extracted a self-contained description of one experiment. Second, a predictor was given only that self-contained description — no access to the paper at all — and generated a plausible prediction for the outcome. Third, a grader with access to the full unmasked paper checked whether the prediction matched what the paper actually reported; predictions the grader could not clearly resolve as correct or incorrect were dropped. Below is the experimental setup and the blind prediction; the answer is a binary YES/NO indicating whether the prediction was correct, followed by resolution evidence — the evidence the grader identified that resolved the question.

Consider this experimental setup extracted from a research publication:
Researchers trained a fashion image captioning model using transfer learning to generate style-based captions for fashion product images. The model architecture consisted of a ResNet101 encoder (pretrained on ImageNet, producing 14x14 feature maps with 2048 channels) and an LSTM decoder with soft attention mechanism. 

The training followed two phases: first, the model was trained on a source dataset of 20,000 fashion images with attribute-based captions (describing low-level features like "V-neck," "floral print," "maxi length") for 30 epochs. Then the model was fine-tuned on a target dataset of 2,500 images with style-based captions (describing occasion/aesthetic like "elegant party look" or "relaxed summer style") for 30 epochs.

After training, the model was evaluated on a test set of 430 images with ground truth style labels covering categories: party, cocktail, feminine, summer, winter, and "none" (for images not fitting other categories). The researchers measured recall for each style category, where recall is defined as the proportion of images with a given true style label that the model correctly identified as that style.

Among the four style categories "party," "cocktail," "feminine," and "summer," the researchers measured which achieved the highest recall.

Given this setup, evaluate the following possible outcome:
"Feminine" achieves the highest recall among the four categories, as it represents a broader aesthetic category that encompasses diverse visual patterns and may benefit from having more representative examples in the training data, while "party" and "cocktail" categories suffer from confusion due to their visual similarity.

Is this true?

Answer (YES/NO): NO